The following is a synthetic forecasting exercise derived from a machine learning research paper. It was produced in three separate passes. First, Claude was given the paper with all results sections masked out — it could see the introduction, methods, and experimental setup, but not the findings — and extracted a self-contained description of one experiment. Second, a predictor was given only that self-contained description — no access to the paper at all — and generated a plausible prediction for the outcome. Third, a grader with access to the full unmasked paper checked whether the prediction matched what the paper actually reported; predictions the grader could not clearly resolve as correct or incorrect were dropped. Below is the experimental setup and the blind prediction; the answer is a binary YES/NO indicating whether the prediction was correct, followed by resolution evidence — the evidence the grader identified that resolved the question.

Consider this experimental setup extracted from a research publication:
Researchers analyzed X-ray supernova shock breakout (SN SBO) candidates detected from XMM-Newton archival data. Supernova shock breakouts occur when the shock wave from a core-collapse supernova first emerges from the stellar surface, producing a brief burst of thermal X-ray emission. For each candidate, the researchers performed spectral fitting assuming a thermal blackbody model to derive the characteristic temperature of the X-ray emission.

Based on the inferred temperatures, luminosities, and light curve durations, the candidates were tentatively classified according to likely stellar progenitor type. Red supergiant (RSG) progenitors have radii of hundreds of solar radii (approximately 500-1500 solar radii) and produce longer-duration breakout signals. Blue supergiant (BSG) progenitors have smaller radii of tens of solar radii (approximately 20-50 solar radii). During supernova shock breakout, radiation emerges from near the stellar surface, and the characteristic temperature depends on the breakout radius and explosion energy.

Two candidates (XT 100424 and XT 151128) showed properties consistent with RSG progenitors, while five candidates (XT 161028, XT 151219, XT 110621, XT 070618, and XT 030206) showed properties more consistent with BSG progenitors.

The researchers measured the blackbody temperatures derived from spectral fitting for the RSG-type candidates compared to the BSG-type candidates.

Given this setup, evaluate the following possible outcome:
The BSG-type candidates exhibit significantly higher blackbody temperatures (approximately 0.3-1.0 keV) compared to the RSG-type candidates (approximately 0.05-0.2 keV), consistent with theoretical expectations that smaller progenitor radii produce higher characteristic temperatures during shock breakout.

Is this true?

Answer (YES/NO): YES